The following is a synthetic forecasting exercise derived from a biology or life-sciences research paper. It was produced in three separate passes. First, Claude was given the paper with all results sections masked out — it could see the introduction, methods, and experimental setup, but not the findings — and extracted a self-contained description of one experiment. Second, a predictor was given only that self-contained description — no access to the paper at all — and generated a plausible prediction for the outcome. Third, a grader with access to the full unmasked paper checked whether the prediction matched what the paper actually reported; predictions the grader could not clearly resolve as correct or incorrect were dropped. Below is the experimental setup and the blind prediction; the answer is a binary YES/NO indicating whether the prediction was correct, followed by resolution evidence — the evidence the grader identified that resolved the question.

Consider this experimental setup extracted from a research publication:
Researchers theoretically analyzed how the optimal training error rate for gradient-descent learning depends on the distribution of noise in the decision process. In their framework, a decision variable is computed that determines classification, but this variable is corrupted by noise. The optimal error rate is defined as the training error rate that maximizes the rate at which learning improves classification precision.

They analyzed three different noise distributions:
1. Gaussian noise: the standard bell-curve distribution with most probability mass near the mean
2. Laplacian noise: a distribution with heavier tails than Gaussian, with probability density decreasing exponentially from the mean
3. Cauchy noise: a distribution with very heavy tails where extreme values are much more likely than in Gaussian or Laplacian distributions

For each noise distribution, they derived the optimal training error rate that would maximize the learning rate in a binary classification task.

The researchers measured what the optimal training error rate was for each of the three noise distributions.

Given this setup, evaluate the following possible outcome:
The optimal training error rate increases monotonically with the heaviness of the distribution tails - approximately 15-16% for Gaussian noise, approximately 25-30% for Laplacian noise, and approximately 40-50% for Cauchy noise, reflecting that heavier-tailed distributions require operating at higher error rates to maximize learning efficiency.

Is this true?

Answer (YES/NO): NO